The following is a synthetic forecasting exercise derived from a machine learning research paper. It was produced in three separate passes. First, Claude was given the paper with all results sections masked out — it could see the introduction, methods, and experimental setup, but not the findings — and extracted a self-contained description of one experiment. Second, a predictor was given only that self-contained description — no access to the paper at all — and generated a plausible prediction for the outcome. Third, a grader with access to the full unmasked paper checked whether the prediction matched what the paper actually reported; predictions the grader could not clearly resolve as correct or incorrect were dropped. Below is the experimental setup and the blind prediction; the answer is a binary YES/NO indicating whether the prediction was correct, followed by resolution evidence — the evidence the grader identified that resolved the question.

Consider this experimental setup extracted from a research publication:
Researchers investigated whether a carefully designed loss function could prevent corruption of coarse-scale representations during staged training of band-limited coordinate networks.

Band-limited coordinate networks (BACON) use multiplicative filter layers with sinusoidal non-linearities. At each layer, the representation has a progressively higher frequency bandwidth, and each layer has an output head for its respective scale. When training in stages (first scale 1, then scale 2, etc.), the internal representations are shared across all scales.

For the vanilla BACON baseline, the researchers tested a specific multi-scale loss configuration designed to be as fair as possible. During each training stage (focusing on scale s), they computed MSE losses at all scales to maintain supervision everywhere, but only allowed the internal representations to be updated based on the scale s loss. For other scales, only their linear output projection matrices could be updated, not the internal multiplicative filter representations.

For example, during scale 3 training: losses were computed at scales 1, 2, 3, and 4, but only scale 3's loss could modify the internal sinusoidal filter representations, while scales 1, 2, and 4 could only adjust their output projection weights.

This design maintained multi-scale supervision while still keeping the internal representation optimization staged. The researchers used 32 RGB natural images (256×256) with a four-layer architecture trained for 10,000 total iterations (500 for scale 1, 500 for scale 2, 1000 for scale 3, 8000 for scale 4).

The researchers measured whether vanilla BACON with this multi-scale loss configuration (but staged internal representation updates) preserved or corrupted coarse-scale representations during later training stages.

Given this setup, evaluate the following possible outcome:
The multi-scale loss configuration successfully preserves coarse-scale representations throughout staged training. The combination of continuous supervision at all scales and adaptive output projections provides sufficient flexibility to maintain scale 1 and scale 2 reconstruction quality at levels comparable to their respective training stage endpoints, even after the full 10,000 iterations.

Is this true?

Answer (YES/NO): NO